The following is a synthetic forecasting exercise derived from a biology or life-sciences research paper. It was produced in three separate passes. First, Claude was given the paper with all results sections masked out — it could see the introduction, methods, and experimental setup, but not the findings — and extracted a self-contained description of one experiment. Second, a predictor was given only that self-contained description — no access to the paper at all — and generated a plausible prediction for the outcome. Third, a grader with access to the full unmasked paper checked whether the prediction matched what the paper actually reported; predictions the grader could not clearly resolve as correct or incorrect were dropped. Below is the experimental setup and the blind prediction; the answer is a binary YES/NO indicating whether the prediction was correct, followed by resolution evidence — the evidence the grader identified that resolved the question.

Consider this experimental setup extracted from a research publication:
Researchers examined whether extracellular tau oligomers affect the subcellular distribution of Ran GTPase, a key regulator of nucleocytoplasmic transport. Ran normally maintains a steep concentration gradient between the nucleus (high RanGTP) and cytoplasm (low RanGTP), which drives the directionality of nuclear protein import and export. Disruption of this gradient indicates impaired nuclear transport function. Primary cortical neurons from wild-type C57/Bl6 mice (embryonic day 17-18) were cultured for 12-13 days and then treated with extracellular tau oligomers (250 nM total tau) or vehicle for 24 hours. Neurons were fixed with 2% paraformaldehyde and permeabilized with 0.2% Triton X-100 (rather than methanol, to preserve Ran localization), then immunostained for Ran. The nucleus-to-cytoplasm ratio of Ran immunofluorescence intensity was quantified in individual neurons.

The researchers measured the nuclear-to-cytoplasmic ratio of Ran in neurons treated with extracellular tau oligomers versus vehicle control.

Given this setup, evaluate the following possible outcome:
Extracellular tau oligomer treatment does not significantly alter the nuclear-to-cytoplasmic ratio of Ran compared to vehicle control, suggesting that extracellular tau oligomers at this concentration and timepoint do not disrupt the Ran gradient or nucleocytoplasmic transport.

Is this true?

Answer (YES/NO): NO